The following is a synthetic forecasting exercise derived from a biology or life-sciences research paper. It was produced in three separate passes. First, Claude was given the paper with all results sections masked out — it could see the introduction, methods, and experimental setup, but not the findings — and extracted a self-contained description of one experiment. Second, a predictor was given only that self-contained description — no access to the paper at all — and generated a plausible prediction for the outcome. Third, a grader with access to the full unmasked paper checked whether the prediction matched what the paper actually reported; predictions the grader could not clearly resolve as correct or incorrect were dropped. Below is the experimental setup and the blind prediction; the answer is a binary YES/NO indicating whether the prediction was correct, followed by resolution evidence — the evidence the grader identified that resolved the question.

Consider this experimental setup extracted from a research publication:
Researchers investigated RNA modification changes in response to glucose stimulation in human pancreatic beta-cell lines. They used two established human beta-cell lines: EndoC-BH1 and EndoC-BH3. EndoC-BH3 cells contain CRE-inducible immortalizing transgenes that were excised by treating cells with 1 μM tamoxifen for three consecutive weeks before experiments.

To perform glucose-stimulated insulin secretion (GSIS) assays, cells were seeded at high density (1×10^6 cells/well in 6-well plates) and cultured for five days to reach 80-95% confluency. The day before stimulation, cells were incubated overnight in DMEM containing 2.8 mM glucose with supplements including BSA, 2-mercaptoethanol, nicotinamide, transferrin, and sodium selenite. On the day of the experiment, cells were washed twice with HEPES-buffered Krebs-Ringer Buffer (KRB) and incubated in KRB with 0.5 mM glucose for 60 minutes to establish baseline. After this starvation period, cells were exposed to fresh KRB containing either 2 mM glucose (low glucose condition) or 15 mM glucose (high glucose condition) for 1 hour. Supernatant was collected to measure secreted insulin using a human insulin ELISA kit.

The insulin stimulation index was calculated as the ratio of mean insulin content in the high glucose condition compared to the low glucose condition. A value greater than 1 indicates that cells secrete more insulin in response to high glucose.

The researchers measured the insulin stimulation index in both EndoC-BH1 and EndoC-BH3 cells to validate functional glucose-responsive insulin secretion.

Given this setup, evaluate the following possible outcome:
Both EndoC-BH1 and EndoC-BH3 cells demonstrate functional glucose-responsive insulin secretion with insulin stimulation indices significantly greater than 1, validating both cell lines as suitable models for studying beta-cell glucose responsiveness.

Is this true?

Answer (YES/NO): YES